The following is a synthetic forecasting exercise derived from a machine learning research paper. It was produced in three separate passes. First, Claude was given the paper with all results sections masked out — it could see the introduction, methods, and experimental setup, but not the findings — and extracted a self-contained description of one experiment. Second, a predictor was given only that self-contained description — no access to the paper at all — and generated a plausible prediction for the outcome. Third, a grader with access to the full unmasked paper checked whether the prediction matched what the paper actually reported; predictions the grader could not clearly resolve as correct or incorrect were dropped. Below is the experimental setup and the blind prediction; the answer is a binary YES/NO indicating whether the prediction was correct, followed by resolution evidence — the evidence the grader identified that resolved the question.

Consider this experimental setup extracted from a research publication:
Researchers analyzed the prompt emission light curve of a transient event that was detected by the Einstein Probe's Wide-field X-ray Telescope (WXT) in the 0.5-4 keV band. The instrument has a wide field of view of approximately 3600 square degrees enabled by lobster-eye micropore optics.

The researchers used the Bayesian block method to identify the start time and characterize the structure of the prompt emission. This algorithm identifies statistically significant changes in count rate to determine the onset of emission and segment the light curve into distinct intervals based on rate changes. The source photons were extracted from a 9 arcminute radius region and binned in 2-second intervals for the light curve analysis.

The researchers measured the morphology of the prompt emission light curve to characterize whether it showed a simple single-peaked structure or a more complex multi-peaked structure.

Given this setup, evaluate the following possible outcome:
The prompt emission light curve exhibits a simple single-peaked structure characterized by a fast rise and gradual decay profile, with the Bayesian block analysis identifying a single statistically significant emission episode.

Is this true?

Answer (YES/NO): NO